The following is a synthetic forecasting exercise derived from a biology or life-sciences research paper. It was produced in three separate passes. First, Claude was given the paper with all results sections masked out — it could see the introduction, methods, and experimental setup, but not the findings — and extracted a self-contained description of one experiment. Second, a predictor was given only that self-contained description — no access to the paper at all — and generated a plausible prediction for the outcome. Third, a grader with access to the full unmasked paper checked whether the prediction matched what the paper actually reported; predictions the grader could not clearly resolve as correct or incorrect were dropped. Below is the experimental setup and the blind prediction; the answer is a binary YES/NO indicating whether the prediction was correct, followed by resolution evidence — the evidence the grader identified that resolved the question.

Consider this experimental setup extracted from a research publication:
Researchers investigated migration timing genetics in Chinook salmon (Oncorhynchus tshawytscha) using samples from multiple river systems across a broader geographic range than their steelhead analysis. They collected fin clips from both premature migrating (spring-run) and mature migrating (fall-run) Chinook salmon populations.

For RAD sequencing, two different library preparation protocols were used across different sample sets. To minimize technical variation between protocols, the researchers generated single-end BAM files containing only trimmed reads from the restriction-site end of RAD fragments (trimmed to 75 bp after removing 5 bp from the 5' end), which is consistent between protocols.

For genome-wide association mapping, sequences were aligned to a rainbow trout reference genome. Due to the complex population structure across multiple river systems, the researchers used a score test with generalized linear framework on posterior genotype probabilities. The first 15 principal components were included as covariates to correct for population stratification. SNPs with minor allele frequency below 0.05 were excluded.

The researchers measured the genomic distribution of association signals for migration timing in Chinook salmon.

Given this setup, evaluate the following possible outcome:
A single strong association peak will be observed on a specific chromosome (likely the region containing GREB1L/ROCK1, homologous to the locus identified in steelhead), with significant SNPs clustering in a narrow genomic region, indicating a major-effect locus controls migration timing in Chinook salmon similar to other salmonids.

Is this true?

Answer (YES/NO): YES